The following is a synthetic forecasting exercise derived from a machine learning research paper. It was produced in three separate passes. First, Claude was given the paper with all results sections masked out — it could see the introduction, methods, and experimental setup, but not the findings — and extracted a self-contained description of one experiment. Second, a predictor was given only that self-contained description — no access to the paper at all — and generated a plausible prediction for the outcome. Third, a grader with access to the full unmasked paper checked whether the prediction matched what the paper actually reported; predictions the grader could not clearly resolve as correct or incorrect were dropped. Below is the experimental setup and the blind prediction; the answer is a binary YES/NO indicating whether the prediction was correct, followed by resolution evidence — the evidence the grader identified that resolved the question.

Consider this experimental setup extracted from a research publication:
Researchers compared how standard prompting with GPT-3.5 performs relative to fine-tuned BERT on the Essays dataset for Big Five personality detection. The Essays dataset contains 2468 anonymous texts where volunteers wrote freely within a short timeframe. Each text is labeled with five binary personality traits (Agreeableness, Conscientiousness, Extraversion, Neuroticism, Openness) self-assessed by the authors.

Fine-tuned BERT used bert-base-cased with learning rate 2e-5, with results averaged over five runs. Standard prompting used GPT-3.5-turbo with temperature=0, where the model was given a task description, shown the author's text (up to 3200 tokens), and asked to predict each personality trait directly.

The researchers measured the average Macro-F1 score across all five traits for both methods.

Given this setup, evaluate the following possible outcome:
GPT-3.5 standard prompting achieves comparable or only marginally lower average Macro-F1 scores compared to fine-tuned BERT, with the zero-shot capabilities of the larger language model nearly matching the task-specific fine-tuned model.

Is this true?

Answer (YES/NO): NO